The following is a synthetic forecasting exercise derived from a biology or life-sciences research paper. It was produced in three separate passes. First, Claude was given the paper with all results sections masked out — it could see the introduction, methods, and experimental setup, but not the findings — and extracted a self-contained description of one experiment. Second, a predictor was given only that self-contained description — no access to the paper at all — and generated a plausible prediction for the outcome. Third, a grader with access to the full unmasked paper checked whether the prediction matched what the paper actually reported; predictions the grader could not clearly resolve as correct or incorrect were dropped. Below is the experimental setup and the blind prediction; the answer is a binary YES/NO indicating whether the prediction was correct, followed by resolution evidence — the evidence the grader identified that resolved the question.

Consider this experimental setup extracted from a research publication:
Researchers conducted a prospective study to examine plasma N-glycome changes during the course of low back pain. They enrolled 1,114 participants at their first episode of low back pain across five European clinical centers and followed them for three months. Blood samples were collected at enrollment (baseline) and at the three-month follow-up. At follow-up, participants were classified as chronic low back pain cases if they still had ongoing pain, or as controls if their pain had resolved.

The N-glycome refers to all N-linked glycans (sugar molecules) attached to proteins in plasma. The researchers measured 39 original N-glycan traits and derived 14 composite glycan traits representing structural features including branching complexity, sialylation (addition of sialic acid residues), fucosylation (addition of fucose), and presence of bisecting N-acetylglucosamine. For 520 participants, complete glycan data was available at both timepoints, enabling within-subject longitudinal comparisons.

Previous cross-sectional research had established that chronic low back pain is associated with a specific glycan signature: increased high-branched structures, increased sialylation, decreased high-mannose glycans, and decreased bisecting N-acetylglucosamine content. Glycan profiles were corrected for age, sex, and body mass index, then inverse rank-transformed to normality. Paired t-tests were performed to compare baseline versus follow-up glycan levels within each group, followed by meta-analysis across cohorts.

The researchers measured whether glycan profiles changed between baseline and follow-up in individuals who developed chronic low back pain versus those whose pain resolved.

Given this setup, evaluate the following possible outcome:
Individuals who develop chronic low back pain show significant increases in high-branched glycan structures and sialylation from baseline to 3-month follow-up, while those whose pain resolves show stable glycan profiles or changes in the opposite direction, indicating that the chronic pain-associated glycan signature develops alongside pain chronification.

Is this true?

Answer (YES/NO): NO